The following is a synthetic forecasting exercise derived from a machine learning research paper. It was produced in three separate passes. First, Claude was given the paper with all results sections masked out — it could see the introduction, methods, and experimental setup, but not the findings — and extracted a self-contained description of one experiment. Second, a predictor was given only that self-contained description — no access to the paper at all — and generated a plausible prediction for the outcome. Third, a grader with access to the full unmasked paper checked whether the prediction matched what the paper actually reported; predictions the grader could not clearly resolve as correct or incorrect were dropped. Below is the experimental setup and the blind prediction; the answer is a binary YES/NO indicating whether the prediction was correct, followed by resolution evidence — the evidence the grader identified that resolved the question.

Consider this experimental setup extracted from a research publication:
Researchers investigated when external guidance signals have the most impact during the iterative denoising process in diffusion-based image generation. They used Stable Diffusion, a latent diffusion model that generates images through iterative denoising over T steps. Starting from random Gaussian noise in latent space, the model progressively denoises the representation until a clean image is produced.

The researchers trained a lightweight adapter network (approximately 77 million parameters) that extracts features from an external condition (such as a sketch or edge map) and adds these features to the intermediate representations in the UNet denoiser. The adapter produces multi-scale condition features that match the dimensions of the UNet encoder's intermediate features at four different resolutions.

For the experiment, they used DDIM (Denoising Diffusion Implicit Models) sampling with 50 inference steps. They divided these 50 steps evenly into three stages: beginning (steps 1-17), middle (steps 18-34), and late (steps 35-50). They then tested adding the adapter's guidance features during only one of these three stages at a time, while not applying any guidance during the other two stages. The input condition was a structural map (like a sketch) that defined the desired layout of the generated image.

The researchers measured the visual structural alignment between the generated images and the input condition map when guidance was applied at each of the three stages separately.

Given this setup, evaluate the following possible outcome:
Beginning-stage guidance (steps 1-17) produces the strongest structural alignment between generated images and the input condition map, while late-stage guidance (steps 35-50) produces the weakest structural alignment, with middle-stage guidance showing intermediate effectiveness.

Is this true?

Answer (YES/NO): YES